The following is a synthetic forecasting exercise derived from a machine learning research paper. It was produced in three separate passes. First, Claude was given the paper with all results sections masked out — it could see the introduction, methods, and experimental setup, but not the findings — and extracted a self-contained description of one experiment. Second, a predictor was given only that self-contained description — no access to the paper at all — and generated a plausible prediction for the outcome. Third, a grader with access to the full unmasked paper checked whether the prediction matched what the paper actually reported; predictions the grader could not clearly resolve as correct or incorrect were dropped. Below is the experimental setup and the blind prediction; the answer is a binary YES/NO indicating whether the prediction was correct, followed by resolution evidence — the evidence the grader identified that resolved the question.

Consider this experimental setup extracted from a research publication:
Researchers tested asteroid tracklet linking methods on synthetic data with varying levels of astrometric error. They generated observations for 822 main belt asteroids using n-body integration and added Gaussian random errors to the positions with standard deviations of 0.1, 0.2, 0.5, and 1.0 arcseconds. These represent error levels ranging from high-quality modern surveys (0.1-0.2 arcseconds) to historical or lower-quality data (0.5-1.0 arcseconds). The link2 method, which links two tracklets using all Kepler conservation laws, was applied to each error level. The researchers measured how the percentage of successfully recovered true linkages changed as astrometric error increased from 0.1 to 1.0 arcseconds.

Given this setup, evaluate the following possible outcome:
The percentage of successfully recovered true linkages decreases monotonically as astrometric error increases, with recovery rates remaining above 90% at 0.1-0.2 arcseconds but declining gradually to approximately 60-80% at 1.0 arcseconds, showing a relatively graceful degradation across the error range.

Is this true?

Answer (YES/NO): NO